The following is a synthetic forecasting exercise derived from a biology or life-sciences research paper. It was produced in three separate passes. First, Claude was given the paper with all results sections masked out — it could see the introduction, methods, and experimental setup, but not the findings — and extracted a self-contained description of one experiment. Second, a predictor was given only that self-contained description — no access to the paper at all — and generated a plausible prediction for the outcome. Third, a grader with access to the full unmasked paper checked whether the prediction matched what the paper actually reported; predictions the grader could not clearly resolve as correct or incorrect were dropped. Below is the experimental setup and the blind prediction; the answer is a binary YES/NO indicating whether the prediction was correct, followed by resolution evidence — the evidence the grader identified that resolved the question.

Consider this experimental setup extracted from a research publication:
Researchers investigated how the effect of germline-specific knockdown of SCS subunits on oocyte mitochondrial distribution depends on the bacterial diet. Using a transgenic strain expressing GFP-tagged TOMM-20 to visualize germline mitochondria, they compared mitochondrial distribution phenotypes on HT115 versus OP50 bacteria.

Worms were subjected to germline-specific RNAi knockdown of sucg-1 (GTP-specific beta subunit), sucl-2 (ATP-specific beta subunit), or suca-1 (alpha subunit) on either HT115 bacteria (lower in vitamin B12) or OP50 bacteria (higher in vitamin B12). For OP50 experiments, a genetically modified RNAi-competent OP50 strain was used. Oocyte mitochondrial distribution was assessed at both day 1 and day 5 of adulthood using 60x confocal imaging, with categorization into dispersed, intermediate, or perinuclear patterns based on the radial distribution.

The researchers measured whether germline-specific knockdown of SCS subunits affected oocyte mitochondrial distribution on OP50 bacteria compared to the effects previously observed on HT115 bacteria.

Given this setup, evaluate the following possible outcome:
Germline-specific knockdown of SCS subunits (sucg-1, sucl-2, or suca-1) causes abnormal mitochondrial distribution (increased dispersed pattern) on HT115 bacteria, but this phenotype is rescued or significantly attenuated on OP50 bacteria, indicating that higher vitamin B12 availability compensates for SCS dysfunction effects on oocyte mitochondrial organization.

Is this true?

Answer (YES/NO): NO